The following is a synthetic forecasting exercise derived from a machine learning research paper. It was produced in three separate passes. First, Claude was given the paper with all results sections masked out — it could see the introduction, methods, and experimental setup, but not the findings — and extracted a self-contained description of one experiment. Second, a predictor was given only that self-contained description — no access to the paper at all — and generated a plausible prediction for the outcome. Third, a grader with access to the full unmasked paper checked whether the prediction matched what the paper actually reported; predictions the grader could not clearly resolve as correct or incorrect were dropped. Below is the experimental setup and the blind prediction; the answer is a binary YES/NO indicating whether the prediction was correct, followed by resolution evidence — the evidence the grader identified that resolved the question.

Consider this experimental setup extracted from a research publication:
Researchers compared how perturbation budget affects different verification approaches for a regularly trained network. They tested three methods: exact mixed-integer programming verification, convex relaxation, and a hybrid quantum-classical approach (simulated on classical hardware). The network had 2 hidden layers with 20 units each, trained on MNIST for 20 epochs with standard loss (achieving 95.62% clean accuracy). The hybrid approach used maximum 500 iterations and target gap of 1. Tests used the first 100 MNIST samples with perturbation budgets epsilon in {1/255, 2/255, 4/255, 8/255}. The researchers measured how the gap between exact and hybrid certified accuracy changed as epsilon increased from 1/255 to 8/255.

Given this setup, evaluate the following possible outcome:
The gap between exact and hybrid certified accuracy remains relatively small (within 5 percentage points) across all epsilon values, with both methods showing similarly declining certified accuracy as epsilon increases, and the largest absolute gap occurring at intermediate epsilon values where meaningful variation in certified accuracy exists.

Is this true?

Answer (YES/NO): NO